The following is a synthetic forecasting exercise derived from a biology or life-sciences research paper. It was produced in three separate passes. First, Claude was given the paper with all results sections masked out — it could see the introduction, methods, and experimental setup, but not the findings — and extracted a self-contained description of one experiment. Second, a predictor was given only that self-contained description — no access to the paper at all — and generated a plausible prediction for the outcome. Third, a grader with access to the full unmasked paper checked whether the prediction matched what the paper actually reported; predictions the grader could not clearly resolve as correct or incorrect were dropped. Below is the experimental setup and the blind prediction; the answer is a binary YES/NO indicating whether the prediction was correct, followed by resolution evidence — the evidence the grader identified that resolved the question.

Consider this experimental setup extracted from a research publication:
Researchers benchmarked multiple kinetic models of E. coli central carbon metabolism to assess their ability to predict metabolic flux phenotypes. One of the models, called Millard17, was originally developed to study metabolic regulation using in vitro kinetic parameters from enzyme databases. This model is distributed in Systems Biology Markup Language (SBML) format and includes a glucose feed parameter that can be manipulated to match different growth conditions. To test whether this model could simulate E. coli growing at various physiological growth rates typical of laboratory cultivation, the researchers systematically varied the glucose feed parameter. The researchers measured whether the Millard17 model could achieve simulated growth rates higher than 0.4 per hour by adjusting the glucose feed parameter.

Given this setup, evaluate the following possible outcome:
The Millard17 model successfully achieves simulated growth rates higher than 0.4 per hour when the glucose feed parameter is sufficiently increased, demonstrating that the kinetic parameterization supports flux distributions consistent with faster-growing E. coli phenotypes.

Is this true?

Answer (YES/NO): NO